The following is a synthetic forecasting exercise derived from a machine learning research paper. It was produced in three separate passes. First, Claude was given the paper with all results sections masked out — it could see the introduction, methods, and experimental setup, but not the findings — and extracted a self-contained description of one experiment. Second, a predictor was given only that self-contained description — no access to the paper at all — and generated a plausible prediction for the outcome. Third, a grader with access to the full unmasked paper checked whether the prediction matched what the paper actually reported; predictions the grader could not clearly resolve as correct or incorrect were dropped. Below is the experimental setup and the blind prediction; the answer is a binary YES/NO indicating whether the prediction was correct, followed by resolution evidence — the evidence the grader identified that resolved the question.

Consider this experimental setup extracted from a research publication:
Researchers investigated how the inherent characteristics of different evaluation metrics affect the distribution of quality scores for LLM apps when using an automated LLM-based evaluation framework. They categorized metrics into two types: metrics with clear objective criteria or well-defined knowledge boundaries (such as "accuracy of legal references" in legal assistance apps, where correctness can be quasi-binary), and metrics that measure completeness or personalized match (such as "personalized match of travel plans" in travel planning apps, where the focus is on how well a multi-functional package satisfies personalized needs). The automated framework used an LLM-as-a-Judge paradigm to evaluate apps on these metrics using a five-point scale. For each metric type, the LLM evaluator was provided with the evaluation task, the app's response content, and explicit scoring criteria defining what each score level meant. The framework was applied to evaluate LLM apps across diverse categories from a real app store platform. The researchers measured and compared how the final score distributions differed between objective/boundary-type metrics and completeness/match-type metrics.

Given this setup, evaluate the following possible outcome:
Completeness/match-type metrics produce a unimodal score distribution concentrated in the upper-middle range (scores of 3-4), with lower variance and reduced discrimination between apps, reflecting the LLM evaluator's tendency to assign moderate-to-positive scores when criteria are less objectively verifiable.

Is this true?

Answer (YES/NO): NO